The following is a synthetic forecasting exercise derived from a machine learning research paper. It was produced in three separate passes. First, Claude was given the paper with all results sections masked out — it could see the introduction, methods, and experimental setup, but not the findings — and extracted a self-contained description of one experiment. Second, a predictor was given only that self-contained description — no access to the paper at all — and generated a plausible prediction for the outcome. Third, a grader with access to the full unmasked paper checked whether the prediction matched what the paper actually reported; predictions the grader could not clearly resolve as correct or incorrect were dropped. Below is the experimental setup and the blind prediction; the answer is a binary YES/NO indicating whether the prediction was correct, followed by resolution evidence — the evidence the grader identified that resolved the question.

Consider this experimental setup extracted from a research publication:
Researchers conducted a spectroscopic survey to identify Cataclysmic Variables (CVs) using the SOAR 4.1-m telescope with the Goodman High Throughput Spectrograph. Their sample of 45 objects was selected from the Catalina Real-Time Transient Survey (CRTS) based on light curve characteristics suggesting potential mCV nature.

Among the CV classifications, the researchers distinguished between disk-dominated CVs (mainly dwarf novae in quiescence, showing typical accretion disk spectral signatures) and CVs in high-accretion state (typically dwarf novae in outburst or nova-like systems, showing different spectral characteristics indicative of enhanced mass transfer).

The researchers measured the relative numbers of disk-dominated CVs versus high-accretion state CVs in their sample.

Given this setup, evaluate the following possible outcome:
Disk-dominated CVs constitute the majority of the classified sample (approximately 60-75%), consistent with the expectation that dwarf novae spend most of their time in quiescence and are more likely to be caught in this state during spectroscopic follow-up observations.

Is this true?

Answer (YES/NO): YES